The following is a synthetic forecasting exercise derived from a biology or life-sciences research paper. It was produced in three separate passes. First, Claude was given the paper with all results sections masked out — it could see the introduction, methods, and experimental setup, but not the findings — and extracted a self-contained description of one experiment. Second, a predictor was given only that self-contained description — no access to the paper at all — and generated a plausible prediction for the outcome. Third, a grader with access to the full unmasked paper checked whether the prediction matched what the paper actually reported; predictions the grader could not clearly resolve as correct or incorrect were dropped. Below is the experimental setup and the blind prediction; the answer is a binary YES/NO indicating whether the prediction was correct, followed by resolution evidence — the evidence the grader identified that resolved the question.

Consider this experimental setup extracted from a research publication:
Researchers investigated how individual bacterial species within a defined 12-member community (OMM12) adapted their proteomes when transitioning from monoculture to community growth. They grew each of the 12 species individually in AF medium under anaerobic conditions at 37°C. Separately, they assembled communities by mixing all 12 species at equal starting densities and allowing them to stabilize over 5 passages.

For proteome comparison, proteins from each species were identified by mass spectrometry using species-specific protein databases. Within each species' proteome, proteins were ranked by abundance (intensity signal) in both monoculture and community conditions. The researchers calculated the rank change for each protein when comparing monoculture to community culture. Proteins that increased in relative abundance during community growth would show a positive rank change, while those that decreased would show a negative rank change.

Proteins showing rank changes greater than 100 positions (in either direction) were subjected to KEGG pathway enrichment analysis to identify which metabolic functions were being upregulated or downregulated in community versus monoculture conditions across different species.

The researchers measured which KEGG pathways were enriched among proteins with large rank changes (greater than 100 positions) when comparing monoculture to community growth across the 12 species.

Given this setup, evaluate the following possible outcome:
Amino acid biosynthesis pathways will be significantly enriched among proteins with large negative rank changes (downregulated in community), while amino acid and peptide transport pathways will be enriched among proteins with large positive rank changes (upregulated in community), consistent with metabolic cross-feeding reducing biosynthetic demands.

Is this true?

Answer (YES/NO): NO